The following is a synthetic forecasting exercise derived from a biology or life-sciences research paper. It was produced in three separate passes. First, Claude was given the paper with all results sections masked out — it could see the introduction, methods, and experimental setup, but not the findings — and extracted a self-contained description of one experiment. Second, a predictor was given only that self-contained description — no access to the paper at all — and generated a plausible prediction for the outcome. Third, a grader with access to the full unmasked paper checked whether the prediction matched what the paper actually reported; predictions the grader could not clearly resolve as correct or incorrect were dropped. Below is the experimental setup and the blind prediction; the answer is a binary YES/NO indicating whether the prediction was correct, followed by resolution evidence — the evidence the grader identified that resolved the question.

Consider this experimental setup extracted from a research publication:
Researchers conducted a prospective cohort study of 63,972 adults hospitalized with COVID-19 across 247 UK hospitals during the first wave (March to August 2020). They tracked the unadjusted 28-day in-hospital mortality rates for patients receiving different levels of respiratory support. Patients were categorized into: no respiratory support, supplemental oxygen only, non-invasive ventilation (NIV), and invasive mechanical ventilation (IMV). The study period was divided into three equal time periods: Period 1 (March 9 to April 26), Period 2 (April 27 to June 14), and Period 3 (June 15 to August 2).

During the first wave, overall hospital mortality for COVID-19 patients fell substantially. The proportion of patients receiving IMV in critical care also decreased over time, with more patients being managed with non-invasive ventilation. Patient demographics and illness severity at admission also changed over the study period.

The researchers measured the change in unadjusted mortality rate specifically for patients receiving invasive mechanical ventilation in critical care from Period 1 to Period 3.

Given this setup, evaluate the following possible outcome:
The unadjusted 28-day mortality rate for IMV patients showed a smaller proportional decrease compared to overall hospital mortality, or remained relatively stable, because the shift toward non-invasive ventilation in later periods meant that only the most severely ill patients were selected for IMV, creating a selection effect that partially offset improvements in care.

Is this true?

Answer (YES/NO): YES